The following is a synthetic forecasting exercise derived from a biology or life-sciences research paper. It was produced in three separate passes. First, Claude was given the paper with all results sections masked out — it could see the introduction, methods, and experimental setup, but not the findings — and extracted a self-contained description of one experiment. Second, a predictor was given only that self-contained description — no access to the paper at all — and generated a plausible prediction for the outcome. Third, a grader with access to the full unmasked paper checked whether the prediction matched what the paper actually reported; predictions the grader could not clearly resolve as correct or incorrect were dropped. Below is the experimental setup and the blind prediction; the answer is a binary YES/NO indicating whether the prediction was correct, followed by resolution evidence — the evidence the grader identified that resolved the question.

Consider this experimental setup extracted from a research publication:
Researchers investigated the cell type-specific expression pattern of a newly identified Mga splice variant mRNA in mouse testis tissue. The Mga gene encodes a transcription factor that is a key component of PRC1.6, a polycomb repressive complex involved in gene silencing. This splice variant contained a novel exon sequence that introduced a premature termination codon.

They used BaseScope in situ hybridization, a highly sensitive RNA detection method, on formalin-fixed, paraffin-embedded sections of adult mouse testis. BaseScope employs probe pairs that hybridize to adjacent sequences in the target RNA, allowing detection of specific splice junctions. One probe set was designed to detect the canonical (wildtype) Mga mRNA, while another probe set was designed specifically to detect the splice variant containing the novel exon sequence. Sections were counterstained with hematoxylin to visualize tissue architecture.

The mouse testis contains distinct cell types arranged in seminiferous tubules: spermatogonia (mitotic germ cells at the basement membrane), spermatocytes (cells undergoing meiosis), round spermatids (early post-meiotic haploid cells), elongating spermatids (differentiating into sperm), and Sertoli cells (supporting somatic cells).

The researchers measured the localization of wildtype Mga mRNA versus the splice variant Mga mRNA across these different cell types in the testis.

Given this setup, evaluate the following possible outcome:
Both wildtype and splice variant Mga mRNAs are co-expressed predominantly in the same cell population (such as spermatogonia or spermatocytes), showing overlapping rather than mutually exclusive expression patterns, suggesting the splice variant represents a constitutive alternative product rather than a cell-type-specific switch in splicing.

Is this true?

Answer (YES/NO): NO